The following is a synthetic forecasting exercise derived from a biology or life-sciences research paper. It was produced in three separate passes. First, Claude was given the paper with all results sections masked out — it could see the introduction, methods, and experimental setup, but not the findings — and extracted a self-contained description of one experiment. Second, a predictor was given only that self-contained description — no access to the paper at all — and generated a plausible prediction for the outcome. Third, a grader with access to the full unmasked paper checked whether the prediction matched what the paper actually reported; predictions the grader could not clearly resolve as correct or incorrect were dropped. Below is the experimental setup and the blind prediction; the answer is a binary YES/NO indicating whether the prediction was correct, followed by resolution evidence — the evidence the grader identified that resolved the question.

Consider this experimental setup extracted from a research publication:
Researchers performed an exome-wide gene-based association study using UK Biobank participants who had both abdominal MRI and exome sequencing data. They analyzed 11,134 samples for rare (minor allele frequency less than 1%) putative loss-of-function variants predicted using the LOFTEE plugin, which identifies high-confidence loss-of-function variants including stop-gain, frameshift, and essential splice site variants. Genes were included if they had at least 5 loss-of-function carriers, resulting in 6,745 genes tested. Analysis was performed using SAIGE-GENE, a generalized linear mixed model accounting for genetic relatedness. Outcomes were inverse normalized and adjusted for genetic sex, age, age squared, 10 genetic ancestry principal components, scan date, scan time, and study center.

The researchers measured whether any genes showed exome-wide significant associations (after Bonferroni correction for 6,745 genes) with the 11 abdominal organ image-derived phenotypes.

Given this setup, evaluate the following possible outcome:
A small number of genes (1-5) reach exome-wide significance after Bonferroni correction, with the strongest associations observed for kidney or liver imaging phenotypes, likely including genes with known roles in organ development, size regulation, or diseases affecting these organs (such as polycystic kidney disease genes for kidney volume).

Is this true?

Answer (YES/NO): NO